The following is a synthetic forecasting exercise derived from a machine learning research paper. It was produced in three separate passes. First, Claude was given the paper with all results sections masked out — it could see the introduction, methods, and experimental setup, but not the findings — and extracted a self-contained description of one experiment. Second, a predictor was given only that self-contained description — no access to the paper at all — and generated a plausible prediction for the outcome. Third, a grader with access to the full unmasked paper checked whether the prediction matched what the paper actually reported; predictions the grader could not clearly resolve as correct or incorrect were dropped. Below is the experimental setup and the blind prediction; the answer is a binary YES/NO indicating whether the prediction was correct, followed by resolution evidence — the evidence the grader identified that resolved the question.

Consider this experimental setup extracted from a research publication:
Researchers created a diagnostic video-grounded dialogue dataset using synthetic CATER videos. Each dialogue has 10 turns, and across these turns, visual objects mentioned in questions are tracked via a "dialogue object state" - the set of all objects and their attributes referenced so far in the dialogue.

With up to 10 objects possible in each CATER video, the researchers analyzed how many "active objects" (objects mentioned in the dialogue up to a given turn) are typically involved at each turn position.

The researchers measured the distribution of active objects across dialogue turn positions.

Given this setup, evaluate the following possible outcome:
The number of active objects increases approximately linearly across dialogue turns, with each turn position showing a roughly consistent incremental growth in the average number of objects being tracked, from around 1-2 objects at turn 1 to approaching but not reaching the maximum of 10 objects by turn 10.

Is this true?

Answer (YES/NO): NO